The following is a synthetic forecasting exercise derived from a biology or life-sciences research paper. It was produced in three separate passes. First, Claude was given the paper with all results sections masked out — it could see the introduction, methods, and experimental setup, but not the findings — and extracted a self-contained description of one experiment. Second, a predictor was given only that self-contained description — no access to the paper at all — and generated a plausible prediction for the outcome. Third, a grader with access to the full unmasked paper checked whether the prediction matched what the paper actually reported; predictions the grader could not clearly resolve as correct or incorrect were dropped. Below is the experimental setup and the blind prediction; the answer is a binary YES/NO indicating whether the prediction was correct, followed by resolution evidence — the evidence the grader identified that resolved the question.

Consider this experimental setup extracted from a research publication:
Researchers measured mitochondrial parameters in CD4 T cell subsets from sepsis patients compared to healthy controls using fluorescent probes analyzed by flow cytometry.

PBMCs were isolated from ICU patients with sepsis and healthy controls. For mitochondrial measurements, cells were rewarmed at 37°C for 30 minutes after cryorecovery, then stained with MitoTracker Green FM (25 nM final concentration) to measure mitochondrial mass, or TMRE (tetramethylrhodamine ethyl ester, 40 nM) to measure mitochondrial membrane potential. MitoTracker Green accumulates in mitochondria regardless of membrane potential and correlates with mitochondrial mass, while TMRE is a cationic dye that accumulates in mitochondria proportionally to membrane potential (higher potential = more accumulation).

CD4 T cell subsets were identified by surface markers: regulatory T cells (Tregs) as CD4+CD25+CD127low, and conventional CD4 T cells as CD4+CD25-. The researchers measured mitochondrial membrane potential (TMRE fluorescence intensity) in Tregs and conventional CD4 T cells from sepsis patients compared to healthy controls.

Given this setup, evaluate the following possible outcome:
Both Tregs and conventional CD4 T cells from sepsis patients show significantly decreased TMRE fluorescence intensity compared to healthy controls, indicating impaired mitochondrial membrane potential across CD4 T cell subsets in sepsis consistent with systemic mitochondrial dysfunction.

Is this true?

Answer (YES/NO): NO